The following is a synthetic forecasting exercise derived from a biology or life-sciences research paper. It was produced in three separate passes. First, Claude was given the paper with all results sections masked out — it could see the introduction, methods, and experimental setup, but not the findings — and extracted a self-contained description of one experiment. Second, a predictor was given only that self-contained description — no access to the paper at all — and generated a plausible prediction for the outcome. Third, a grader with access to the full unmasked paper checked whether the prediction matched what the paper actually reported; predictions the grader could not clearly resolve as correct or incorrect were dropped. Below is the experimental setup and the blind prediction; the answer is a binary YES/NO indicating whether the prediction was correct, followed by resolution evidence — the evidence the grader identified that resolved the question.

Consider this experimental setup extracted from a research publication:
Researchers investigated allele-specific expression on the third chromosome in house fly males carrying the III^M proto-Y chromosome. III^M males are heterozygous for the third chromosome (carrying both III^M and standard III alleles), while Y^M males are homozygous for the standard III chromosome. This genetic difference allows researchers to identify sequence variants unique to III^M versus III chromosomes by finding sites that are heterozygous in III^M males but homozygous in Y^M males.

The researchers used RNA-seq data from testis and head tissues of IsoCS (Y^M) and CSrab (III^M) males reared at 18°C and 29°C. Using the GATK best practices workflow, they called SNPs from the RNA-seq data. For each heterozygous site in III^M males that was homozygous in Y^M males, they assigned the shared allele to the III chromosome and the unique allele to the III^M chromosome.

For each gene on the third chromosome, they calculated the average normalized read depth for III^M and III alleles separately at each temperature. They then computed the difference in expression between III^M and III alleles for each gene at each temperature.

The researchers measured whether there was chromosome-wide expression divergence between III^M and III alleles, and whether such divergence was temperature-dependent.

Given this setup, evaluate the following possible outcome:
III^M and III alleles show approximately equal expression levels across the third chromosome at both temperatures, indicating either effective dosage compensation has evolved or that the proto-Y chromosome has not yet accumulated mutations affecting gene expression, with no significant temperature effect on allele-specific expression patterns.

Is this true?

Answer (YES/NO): NO